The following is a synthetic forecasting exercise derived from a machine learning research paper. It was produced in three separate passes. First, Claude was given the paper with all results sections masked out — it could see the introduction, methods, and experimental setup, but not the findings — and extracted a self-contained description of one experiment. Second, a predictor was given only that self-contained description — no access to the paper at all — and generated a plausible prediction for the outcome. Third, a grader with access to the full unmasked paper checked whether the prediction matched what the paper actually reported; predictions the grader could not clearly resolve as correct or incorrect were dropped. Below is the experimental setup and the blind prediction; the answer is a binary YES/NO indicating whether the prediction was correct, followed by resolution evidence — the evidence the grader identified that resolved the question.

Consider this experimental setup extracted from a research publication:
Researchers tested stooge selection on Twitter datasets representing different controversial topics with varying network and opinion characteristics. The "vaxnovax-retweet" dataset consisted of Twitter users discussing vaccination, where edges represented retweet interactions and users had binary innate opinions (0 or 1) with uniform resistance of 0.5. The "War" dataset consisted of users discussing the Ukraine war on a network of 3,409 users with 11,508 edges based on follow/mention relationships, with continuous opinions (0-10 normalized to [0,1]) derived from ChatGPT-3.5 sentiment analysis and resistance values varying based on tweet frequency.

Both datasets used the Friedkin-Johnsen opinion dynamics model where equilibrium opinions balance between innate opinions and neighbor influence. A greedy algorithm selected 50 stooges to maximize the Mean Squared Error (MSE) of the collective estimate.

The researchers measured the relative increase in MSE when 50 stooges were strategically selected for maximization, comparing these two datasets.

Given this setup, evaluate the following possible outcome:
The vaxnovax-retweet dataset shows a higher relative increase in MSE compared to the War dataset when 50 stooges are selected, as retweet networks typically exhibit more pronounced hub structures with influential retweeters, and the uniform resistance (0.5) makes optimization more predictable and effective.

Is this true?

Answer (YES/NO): NO